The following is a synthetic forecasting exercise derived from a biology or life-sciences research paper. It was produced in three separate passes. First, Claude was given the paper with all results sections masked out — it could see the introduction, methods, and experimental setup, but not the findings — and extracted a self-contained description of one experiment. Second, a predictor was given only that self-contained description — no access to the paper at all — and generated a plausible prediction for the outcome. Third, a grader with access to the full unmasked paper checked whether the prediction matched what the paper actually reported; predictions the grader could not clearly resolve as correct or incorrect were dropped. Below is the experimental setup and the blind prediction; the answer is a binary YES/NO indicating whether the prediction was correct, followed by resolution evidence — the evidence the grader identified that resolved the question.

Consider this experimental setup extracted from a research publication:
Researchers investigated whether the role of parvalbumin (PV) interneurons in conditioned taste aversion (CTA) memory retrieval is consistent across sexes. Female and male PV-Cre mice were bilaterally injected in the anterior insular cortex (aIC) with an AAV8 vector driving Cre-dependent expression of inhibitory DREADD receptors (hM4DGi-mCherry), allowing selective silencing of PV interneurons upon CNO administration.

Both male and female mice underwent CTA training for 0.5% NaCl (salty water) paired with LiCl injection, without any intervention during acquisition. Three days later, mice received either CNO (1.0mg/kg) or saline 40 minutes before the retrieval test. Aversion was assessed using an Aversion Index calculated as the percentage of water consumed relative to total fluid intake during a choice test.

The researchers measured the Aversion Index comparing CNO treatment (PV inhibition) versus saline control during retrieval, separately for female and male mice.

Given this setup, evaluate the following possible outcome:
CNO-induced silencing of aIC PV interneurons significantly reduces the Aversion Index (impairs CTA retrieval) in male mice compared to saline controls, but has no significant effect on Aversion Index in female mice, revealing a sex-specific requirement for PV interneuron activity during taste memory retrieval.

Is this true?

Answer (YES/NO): NO